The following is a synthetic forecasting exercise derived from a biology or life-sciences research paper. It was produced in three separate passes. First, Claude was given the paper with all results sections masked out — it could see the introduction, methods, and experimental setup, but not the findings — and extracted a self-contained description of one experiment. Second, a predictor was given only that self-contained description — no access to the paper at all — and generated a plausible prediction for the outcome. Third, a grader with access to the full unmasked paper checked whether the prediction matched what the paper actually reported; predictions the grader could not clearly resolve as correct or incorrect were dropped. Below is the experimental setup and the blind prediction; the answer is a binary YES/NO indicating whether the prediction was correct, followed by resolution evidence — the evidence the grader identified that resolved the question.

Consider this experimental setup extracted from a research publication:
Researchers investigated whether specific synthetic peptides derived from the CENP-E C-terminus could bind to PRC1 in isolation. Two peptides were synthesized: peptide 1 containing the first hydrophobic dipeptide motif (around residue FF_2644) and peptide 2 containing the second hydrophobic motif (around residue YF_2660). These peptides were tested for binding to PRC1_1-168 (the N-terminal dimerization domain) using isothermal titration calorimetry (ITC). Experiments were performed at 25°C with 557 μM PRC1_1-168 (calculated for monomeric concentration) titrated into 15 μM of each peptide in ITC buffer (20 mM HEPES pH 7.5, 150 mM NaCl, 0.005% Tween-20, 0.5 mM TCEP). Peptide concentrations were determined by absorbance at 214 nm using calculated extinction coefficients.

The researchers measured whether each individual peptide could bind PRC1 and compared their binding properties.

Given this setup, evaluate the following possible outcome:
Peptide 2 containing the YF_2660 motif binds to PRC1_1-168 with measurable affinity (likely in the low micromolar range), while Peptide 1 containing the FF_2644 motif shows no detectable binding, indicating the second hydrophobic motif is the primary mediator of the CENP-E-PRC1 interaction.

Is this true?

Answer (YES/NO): NO